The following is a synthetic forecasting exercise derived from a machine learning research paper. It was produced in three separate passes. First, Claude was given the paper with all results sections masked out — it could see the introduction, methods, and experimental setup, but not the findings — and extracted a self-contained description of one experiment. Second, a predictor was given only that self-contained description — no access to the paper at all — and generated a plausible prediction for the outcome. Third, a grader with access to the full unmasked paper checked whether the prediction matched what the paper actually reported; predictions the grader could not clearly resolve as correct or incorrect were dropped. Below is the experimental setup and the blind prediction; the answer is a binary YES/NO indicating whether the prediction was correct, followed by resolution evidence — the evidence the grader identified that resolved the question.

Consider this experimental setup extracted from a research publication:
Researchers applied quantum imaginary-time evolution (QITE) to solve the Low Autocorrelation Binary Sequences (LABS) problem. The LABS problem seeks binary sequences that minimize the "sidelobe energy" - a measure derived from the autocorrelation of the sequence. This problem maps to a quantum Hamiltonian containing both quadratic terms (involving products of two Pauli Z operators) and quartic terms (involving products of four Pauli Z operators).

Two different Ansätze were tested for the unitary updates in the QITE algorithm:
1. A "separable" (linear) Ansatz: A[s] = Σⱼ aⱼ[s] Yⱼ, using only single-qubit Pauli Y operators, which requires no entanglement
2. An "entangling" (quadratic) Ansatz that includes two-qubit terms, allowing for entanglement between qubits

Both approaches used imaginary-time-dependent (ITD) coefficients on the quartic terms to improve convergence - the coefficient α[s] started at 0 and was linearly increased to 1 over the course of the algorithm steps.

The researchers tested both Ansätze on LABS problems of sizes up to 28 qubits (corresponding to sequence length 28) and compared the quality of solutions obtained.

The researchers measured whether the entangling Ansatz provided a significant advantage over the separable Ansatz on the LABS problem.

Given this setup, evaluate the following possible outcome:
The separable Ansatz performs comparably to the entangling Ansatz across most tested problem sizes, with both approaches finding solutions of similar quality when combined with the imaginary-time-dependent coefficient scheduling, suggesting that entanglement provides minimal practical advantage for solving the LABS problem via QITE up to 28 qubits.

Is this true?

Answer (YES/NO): NO